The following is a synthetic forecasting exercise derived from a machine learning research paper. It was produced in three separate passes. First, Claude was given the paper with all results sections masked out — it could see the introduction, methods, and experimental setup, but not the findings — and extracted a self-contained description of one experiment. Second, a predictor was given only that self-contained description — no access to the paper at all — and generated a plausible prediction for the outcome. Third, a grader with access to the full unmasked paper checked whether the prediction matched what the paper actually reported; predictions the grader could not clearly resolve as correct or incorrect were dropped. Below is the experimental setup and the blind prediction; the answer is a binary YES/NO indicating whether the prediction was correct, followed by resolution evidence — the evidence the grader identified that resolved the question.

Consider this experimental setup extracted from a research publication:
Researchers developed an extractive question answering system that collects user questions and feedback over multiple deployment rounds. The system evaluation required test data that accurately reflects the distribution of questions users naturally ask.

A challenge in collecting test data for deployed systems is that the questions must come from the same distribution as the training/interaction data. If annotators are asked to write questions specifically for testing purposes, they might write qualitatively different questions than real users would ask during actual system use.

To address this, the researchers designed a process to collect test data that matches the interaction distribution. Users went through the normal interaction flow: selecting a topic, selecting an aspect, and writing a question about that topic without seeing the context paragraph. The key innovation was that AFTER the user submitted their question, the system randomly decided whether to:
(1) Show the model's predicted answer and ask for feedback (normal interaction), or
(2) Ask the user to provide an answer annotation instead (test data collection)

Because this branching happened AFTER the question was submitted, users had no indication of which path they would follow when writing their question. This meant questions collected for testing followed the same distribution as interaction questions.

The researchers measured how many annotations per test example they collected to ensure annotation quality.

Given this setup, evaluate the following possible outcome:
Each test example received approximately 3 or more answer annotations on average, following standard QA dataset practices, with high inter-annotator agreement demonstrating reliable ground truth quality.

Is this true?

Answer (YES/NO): NO